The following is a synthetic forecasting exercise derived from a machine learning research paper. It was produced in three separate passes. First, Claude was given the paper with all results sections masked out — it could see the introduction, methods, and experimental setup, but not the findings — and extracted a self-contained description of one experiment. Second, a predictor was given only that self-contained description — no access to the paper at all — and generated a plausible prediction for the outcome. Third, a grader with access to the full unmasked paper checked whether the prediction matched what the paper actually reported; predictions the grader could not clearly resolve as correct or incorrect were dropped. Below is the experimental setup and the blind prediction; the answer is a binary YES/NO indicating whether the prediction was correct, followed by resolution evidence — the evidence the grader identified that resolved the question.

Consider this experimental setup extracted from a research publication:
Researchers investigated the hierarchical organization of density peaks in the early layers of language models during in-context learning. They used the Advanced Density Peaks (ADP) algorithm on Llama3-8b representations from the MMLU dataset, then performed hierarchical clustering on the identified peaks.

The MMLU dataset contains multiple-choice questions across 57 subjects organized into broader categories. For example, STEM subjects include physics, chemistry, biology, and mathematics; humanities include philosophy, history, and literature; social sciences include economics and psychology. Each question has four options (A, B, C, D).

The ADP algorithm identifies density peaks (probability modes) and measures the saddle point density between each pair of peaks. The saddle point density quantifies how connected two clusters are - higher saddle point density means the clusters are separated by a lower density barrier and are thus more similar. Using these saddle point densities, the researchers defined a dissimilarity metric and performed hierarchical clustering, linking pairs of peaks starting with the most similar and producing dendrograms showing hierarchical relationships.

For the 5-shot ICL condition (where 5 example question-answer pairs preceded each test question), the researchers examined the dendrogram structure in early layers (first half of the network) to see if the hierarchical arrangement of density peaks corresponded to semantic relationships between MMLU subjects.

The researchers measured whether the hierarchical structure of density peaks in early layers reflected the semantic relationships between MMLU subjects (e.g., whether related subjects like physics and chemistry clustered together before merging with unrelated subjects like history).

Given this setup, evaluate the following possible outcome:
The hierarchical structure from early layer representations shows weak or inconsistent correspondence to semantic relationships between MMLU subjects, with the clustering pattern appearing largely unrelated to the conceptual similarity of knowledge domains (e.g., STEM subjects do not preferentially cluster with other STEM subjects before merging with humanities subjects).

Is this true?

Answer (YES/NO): NO